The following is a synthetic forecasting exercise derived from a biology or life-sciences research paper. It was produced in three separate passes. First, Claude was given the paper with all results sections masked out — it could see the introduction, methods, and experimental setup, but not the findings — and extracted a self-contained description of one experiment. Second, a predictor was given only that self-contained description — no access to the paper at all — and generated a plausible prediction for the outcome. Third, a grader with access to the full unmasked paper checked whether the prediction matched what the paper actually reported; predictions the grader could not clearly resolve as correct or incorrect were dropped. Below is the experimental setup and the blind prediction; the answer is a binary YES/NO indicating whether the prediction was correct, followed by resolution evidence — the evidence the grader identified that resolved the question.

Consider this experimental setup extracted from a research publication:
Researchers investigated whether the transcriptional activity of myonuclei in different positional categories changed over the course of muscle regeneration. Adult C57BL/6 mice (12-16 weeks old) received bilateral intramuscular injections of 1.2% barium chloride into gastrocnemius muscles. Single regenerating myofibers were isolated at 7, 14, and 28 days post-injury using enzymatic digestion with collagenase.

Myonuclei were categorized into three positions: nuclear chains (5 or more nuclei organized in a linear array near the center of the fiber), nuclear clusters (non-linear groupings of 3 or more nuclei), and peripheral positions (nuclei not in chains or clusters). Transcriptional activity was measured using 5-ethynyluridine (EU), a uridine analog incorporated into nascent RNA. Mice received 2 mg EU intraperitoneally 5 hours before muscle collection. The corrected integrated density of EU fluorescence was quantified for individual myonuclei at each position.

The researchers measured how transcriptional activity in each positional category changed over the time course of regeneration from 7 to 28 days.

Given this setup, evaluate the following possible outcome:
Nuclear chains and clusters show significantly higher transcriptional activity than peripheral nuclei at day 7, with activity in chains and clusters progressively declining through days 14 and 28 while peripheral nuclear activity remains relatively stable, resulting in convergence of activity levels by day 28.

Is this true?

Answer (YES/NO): NO